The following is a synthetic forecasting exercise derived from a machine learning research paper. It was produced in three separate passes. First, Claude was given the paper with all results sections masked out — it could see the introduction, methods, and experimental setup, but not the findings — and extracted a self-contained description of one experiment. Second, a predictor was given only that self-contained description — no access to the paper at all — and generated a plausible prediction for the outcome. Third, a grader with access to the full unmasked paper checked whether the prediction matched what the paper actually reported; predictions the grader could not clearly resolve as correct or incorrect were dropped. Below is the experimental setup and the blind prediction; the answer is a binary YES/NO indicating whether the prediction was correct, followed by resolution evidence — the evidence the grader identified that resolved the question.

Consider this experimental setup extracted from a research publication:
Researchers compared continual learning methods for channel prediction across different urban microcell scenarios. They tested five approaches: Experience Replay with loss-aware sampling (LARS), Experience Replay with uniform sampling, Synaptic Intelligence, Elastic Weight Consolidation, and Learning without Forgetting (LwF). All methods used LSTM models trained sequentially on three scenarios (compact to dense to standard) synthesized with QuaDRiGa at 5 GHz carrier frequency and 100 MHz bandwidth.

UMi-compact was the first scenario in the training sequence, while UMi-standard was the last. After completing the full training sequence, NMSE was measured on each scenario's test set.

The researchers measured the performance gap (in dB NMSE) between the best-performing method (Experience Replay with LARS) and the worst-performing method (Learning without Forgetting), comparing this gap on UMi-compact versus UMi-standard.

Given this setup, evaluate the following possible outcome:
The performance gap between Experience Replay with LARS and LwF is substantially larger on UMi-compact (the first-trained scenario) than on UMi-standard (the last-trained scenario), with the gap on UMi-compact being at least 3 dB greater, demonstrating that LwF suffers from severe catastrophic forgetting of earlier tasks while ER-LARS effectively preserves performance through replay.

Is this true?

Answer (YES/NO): NO